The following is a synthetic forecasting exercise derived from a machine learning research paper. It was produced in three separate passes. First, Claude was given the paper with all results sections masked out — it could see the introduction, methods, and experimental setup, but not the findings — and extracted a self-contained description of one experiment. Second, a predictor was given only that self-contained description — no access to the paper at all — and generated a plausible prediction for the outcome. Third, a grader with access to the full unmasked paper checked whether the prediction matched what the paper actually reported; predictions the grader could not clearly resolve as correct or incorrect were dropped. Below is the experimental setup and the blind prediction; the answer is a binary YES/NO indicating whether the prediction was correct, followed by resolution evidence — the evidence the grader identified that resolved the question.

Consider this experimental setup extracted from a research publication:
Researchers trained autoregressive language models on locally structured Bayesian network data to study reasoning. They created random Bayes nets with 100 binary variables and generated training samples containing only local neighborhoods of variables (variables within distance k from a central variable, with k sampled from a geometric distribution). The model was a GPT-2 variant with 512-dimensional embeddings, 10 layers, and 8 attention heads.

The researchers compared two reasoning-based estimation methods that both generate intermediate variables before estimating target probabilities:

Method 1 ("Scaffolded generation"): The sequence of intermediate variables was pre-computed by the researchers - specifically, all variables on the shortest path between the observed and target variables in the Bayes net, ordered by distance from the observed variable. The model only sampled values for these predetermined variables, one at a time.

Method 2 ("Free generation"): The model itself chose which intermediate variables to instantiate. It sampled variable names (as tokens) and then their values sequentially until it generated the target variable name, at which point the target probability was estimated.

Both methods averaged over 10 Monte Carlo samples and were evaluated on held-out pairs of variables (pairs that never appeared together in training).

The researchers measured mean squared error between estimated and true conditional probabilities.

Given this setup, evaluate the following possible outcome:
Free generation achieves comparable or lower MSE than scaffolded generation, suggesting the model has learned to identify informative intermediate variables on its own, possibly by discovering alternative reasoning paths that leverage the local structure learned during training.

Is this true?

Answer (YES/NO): YES